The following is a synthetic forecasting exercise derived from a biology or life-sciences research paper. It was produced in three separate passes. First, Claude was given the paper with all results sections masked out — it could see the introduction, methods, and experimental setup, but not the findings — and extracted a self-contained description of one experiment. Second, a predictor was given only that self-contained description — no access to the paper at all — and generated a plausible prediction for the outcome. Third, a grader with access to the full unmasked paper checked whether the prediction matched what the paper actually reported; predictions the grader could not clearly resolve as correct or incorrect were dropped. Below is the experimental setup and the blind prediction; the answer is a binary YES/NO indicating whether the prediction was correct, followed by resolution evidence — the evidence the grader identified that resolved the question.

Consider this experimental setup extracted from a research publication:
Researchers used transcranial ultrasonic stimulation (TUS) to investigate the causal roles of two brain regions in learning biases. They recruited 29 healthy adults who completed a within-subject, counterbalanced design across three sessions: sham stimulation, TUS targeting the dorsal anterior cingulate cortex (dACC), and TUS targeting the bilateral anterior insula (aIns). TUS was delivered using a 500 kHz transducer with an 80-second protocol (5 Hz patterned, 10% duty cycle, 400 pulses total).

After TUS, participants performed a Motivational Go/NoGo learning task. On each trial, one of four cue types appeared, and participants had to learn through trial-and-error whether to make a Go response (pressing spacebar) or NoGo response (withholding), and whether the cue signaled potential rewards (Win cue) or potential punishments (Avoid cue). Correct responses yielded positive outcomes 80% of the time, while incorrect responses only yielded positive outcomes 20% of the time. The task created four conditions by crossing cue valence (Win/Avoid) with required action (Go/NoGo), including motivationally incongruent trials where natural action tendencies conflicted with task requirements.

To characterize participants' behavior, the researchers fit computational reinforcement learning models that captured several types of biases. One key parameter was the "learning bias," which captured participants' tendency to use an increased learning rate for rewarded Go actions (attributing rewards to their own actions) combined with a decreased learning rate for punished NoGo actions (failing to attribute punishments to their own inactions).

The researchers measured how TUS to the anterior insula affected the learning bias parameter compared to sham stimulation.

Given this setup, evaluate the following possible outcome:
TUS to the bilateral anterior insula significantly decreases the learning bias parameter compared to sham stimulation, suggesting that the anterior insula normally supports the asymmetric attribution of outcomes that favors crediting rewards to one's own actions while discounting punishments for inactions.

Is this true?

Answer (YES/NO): YES